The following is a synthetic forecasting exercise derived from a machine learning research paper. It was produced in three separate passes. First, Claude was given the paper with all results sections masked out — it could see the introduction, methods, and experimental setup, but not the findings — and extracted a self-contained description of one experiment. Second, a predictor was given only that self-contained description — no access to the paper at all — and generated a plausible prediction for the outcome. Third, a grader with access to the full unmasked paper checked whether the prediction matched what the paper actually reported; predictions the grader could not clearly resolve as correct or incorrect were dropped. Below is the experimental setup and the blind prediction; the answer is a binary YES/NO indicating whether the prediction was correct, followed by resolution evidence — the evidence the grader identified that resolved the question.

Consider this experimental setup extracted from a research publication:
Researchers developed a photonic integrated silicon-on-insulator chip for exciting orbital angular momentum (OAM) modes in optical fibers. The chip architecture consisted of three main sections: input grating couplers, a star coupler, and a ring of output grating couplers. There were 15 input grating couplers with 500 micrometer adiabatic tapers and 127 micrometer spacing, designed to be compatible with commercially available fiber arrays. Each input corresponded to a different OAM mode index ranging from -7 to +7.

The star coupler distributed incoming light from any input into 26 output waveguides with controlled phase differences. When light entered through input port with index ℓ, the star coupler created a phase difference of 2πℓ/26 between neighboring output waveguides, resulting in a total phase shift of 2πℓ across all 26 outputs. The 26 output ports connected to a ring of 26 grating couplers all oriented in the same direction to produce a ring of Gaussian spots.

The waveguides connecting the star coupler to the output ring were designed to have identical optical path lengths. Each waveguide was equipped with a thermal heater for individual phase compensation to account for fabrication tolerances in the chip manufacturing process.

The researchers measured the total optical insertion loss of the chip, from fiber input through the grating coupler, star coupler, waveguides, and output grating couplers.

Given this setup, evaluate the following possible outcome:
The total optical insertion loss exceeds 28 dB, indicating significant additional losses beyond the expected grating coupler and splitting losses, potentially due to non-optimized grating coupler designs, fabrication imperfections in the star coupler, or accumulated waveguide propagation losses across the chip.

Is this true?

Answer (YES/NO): NO